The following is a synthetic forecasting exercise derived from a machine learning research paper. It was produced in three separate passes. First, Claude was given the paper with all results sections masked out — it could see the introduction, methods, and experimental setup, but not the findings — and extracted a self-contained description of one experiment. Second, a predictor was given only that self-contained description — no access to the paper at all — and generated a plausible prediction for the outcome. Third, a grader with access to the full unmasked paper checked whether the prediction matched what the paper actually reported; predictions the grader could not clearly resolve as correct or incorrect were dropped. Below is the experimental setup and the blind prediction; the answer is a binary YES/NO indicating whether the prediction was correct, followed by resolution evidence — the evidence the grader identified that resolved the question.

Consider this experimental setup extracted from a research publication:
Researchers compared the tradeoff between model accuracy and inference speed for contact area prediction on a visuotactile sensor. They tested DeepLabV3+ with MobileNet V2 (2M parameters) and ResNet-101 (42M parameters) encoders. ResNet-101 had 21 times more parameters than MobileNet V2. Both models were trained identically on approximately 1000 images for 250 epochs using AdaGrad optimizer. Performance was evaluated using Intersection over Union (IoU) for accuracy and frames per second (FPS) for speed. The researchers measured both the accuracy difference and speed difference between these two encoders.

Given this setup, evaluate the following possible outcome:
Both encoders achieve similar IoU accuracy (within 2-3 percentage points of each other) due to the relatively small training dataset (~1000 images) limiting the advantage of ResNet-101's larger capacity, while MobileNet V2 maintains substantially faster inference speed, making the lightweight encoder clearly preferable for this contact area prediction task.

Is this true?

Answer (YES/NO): YES